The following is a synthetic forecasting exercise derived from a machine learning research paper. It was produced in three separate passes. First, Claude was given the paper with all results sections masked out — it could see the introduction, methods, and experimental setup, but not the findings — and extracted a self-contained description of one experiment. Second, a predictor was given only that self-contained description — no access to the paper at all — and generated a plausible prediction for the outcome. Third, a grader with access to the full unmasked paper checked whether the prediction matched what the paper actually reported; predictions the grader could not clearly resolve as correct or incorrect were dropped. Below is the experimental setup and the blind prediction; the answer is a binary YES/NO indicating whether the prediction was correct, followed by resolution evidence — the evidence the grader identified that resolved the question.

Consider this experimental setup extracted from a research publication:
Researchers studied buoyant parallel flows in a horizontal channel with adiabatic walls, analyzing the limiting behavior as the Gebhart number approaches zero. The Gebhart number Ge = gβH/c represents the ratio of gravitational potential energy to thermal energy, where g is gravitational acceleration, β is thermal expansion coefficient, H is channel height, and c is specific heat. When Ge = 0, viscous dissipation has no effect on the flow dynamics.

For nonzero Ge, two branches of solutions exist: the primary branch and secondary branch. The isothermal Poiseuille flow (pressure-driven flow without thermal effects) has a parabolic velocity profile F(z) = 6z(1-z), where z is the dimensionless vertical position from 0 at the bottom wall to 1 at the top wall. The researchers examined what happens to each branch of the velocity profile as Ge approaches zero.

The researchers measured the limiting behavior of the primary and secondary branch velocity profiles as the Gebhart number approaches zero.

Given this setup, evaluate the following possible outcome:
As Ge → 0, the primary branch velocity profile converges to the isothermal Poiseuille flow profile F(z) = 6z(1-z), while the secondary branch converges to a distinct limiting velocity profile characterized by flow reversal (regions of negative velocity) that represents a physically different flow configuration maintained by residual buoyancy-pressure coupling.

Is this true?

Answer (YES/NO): NO